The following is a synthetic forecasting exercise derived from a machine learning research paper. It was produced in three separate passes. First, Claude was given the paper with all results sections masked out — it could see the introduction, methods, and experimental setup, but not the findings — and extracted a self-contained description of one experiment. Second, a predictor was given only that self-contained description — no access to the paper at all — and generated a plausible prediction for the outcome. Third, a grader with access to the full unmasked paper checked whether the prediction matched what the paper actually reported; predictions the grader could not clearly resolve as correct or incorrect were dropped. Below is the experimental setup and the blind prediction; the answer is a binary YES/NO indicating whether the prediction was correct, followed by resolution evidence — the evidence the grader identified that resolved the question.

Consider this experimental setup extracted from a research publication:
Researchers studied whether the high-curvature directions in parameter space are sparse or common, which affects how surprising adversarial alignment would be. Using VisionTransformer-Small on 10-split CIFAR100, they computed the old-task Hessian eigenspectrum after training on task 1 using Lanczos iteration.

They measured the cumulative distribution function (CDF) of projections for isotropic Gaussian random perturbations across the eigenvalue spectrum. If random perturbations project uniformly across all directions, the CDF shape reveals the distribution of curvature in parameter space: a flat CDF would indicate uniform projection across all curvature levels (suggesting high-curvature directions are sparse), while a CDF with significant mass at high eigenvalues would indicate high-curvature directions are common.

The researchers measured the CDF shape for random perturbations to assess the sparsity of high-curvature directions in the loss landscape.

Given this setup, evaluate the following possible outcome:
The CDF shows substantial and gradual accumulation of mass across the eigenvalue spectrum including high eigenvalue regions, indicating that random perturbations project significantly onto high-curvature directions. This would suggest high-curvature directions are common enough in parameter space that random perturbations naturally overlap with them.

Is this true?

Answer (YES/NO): NO